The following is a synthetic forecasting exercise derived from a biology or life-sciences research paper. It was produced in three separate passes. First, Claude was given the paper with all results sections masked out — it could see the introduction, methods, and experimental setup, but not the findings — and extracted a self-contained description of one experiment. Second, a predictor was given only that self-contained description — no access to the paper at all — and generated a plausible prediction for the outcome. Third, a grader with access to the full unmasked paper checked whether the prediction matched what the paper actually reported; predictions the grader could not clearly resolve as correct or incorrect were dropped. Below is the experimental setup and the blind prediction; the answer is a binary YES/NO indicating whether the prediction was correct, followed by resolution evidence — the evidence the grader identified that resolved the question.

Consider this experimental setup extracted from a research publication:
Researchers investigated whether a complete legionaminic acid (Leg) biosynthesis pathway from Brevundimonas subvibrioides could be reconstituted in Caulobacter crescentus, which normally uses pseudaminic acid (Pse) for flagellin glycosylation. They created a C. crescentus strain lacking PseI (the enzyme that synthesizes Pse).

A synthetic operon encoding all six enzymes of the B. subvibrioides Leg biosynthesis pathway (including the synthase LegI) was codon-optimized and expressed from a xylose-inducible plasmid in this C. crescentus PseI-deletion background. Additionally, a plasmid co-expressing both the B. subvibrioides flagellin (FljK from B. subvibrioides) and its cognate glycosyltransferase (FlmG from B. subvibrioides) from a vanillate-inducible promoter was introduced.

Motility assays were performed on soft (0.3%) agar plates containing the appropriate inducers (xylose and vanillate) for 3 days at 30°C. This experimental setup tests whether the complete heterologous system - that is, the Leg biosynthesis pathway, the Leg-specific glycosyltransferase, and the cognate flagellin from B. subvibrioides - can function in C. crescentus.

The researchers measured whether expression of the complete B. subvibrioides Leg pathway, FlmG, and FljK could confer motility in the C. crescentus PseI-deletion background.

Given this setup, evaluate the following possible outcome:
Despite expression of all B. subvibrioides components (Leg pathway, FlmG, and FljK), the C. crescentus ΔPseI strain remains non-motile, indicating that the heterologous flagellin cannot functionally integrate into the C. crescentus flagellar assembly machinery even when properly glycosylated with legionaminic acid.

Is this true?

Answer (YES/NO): NO